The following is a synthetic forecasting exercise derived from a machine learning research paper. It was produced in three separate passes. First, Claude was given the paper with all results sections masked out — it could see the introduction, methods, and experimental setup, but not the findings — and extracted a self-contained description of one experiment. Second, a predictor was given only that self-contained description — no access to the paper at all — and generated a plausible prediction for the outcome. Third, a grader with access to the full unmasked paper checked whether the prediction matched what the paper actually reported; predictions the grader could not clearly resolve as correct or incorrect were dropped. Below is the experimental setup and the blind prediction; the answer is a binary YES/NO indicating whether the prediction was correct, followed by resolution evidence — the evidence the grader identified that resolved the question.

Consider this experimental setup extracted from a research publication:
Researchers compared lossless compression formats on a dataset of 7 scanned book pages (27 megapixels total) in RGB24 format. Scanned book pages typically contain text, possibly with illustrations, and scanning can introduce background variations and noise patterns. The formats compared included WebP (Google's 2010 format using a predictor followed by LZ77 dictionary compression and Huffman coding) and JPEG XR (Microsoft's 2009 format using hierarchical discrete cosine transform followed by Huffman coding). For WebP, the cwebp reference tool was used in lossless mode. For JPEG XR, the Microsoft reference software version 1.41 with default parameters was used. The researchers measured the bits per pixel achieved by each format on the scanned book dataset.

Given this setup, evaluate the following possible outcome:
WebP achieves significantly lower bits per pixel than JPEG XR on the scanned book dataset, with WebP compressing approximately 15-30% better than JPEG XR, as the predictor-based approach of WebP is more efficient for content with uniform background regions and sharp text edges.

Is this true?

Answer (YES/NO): YES